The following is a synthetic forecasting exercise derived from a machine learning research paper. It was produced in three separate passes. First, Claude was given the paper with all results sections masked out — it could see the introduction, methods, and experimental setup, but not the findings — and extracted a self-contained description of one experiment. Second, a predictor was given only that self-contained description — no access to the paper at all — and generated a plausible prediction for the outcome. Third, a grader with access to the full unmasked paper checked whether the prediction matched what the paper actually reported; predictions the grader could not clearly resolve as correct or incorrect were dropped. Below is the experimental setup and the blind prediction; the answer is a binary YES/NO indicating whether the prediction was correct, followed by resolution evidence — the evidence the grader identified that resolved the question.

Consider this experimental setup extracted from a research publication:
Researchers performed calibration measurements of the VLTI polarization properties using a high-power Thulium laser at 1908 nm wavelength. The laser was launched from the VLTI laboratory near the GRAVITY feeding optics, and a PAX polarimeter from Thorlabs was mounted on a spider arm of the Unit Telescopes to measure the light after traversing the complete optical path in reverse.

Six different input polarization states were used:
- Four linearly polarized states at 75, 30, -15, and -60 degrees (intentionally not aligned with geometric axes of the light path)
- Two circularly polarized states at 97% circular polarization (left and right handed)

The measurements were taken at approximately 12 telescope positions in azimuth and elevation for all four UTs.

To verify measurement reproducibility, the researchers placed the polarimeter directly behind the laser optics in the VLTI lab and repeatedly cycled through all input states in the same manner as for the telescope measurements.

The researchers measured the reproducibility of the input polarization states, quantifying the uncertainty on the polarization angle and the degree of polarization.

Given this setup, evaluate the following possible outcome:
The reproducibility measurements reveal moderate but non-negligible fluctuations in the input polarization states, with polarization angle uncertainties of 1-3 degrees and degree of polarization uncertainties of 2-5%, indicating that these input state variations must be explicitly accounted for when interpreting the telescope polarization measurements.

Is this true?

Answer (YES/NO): NO